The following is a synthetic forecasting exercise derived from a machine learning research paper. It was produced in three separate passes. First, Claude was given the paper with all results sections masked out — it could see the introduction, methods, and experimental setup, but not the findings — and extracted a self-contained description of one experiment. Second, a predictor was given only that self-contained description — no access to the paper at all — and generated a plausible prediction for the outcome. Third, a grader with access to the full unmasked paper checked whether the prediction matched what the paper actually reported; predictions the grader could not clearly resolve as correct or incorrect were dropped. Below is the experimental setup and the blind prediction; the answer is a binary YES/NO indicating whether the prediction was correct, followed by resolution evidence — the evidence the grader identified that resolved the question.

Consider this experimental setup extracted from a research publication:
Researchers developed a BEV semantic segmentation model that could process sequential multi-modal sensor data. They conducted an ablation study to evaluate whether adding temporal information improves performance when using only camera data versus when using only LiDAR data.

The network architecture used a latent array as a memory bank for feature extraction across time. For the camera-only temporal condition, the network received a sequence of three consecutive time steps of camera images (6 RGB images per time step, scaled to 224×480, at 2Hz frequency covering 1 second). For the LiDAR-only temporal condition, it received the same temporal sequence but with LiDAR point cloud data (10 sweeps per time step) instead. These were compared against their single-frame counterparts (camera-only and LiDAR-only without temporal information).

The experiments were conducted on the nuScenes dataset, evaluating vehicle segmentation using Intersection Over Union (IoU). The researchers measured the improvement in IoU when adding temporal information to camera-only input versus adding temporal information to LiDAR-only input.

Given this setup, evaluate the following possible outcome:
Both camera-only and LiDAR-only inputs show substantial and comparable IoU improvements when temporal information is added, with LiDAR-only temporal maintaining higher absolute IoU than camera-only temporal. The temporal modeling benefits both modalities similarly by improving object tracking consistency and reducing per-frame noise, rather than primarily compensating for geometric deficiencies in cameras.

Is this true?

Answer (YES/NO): NO